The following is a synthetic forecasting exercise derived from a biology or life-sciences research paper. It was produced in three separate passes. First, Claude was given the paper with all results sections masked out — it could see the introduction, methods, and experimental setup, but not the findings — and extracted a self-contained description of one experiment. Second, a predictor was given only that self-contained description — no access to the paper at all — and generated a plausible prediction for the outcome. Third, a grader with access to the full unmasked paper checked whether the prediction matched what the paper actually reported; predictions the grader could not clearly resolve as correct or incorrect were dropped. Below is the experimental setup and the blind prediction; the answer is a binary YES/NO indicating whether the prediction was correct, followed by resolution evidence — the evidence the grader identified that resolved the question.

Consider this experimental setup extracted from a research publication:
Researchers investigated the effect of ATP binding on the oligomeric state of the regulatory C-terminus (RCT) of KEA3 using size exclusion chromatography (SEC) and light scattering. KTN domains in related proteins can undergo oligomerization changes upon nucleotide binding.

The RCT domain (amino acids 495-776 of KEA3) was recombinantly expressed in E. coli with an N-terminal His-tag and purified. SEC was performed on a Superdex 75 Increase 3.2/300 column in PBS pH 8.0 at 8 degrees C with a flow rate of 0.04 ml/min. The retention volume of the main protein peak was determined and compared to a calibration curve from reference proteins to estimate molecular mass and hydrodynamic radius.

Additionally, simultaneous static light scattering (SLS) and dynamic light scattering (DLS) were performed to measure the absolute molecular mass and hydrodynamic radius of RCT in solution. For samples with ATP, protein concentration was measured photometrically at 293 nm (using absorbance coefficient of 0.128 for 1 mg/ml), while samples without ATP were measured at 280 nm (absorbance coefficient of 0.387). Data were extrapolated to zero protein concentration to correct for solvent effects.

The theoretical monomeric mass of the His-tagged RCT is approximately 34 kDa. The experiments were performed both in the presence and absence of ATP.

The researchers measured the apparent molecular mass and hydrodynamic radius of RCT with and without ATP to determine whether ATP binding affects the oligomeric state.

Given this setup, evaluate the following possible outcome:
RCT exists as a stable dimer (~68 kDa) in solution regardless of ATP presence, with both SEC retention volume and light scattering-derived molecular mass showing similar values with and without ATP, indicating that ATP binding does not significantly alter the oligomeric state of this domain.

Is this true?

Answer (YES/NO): NO